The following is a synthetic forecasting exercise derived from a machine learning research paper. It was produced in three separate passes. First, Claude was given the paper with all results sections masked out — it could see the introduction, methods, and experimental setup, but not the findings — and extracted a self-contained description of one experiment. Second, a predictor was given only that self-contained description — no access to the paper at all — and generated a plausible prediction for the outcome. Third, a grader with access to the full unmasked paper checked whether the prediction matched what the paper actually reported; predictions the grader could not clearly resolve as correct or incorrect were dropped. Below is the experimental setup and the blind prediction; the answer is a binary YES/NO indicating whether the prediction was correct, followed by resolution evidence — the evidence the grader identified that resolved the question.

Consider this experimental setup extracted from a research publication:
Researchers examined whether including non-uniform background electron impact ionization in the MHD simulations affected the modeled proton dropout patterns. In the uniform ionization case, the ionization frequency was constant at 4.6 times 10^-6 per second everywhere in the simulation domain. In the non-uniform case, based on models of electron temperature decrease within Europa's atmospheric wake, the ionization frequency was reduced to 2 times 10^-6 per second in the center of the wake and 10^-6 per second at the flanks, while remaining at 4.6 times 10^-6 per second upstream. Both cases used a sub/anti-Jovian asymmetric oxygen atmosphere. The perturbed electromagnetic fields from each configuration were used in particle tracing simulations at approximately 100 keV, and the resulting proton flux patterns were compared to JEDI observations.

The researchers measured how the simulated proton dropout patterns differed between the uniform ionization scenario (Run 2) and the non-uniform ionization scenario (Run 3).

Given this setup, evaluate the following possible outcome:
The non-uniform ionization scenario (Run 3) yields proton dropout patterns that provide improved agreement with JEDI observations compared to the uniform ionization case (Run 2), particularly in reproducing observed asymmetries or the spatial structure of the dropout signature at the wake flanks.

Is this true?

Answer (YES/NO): NO